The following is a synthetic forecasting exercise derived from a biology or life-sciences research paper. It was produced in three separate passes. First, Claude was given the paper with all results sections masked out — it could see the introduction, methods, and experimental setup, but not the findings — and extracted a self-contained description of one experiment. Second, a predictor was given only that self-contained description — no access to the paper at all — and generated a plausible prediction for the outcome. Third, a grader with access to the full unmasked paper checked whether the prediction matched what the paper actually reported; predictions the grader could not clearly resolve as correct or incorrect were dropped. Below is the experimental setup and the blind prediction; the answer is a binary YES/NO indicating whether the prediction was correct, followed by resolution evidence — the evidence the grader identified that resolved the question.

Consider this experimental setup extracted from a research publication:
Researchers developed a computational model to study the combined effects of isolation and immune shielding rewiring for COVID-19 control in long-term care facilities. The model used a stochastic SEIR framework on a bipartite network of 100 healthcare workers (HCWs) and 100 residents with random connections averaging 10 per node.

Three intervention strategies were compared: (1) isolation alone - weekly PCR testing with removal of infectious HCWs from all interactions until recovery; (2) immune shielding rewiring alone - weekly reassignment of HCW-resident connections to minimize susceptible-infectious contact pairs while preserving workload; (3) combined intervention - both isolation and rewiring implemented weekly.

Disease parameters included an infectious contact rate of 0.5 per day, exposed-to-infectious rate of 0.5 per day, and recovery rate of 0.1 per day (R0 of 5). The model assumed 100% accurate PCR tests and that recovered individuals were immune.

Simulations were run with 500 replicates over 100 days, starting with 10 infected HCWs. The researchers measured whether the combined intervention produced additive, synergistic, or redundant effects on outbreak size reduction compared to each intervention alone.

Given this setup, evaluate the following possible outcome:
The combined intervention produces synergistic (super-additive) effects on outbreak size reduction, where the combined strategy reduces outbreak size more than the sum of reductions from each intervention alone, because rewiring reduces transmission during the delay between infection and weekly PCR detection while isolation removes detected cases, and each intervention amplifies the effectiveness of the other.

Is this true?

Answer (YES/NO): NO